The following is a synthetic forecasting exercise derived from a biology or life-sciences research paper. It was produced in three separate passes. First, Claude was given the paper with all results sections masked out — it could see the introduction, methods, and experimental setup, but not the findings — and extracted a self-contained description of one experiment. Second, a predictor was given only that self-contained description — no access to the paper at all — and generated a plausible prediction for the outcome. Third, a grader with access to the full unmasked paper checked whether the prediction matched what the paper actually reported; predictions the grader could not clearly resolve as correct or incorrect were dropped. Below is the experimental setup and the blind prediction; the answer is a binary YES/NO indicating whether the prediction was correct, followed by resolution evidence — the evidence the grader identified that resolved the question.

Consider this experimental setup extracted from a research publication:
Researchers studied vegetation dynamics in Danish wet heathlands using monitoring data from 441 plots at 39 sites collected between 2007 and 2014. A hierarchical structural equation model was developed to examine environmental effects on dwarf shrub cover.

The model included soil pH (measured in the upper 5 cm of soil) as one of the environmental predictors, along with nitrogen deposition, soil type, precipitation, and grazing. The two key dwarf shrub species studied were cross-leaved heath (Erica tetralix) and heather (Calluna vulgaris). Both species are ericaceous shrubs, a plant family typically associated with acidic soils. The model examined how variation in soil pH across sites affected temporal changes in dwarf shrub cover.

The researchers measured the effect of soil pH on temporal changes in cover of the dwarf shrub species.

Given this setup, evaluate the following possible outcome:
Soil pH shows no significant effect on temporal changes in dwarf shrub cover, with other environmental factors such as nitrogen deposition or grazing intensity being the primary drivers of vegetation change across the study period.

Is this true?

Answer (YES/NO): NO